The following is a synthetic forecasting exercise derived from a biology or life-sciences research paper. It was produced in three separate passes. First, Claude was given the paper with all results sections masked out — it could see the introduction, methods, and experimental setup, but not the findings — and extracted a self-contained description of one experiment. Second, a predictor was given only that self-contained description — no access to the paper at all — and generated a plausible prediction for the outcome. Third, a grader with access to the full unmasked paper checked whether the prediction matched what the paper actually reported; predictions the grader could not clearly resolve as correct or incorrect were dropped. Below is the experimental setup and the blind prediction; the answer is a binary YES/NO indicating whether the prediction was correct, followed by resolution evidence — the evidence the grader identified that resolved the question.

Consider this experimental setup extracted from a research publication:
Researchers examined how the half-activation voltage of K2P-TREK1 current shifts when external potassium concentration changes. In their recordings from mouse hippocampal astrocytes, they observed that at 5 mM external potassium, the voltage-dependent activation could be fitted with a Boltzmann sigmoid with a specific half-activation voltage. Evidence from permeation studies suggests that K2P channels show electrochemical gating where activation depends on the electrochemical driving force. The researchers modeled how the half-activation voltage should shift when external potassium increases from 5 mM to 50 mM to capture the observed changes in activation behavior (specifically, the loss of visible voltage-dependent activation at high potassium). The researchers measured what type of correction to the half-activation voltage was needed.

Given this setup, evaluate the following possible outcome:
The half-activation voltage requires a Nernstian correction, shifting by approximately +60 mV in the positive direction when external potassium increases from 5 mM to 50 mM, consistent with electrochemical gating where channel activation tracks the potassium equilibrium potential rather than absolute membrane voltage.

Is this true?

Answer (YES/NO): NO